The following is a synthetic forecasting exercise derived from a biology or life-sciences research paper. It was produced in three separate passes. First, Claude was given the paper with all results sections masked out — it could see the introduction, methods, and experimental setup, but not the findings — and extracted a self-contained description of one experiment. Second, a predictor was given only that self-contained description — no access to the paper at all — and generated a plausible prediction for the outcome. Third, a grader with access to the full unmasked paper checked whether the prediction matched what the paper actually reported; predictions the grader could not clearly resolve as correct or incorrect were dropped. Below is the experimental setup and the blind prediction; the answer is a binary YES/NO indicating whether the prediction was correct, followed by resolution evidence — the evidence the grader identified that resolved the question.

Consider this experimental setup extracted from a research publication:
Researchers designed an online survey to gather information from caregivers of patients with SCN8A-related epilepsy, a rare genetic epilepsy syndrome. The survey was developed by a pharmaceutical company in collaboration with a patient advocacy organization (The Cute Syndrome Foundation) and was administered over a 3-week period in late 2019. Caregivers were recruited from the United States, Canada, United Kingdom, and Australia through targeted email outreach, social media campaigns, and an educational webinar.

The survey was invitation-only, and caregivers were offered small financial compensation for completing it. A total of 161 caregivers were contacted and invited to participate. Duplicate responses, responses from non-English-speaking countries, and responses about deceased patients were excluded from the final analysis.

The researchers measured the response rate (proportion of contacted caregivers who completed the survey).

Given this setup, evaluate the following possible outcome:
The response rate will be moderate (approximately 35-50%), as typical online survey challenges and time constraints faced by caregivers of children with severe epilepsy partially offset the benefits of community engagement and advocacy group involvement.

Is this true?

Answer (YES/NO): NO